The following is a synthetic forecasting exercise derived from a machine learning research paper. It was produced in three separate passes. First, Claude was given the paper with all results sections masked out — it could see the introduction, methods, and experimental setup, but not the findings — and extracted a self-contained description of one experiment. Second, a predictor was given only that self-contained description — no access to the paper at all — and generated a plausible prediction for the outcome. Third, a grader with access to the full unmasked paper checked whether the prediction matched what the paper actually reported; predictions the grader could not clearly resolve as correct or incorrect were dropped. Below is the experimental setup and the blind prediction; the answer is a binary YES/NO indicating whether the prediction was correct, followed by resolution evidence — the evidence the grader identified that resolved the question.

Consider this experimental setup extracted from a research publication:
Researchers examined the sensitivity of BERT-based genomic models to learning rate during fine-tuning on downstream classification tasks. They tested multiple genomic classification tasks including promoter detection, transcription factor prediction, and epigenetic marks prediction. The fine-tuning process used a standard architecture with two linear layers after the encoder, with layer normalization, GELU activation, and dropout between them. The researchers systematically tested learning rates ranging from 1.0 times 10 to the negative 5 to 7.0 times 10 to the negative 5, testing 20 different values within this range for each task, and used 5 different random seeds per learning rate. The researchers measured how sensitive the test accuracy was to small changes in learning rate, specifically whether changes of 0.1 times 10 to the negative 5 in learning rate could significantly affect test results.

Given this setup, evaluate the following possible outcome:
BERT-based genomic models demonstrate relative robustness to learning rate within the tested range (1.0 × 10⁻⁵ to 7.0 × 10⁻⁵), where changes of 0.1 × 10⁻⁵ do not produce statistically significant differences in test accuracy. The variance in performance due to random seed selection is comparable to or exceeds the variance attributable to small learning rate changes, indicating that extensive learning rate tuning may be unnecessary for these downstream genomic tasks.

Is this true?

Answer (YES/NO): NO